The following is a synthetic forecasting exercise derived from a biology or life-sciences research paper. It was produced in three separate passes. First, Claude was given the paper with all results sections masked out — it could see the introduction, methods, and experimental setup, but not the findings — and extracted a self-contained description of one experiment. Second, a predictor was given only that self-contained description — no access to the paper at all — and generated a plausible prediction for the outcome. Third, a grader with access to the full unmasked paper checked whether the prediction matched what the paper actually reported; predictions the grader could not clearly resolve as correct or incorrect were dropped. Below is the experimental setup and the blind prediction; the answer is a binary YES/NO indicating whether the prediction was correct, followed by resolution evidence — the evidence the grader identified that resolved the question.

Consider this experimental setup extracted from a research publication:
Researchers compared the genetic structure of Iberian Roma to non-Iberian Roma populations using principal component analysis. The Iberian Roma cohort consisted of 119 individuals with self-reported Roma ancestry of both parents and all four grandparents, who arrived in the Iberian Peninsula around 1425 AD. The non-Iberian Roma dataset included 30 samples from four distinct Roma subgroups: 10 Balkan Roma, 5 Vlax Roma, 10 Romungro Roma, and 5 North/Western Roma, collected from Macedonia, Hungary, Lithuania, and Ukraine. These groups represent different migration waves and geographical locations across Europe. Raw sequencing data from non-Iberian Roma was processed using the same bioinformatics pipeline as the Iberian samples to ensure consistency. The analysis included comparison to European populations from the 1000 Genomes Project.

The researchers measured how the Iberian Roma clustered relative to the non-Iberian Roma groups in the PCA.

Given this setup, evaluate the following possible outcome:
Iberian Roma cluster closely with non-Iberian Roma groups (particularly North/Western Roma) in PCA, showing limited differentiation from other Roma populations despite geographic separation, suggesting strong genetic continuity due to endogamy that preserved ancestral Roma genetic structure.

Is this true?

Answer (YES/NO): YES